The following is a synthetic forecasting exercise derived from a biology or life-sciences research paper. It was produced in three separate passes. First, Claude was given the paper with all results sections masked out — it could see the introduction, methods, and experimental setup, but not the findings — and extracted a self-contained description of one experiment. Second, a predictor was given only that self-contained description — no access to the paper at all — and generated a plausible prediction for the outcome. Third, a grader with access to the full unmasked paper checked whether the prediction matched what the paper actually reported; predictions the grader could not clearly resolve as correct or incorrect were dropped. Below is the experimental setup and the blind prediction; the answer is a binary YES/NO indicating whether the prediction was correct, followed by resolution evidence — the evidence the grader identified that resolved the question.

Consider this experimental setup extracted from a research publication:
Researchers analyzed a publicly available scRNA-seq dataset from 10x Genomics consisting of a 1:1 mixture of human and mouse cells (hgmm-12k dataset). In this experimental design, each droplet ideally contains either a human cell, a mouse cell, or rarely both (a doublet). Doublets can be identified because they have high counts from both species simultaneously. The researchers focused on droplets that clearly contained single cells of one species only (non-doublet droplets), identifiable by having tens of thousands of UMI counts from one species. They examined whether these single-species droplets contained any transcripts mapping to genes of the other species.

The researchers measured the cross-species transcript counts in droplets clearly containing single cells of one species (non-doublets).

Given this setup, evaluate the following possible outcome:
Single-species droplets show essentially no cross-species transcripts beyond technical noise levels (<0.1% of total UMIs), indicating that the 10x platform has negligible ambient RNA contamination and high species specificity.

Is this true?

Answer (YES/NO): NO